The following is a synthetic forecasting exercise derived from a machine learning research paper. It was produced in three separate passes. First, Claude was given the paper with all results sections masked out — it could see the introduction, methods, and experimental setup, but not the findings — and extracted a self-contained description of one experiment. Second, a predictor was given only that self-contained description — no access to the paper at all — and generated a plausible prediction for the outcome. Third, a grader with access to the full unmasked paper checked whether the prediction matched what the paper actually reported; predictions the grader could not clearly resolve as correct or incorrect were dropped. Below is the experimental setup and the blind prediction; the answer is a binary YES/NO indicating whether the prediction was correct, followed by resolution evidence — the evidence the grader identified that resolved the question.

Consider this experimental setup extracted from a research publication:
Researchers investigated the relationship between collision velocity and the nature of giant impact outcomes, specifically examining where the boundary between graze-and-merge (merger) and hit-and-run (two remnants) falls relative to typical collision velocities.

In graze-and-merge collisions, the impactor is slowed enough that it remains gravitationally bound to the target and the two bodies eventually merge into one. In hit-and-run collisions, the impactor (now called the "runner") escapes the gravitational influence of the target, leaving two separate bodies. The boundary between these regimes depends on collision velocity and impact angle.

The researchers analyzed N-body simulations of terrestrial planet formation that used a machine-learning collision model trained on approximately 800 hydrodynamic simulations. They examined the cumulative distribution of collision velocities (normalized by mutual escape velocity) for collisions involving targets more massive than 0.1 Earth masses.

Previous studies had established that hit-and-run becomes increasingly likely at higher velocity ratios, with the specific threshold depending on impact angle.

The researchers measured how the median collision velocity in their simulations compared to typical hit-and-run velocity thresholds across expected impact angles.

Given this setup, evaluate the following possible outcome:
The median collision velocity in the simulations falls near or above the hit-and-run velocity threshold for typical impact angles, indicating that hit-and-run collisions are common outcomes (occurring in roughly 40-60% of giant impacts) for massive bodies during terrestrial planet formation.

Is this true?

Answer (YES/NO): YES